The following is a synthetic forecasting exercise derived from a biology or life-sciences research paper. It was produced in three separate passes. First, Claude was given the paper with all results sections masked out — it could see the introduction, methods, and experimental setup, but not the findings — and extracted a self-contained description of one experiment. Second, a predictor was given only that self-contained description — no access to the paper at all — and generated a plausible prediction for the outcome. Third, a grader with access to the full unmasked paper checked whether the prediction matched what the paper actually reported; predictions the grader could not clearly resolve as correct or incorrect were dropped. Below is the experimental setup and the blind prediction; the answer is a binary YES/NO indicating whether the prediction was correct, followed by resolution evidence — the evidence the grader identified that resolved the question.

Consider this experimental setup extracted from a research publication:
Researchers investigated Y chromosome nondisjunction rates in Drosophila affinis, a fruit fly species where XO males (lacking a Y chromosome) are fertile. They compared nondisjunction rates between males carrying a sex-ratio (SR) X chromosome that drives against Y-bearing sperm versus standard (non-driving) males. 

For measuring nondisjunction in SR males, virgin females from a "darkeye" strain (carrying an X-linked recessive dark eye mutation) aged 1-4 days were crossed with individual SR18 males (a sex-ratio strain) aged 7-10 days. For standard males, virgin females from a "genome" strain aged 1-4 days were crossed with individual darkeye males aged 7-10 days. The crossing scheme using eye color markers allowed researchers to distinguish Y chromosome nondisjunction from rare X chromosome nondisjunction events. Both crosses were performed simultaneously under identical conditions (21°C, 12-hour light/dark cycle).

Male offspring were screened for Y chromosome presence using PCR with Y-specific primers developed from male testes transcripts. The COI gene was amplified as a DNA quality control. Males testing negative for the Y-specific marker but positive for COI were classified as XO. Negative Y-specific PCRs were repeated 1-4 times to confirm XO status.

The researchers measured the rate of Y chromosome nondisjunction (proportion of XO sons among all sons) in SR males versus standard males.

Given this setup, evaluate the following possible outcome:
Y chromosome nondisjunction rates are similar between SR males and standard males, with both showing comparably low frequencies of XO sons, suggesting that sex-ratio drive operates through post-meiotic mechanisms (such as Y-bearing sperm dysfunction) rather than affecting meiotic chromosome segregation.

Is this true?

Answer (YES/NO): NO